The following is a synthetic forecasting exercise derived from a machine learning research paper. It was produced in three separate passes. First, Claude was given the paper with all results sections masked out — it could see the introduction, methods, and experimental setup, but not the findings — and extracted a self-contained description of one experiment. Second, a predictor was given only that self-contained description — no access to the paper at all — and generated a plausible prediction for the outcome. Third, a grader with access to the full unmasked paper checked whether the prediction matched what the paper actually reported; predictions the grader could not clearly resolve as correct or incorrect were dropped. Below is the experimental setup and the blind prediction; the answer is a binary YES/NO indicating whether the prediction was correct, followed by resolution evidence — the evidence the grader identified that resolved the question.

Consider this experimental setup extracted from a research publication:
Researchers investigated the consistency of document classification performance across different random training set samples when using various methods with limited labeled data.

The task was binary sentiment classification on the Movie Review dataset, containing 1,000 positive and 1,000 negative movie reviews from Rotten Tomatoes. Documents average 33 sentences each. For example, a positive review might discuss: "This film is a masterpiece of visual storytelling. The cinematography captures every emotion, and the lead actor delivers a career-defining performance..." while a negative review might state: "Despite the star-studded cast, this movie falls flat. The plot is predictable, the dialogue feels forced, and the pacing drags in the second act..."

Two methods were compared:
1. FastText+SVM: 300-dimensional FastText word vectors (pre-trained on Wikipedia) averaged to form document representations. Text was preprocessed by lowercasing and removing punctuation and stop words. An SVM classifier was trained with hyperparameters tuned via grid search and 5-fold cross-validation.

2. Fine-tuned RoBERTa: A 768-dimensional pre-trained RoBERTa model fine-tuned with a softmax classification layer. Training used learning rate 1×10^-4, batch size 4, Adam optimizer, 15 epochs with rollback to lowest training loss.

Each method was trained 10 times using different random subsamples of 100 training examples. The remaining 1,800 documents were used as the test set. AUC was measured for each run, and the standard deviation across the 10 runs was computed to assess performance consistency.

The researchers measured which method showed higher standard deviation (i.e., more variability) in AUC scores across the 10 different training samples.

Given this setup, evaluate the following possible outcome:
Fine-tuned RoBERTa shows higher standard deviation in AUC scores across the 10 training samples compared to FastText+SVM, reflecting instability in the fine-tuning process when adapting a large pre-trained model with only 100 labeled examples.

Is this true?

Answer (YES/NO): NO